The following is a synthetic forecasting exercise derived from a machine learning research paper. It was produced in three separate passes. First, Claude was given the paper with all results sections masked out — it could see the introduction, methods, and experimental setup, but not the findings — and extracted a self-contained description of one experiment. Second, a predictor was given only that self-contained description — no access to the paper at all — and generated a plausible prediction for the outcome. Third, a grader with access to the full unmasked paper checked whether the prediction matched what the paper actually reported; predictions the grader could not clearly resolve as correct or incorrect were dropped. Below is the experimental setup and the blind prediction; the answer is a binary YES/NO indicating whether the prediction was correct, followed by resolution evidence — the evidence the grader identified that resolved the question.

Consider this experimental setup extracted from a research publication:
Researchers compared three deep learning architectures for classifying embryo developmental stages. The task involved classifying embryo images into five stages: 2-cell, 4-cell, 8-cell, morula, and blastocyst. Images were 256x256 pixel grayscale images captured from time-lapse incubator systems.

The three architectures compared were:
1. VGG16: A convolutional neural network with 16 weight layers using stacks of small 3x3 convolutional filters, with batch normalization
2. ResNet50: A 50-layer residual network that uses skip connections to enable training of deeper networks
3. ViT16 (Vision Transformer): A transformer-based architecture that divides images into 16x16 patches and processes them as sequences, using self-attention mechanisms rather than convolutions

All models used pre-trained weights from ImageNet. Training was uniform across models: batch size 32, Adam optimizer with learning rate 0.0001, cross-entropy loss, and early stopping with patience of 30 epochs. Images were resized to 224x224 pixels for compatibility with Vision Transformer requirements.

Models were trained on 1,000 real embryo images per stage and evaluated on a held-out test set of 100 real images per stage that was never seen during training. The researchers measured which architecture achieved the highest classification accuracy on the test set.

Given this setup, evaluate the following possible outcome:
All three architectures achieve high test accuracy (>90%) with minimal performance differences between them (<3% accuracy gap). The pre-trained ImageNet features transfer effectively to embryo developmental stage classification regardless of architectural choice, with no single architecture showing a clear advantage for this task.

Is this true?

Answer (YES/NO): NO